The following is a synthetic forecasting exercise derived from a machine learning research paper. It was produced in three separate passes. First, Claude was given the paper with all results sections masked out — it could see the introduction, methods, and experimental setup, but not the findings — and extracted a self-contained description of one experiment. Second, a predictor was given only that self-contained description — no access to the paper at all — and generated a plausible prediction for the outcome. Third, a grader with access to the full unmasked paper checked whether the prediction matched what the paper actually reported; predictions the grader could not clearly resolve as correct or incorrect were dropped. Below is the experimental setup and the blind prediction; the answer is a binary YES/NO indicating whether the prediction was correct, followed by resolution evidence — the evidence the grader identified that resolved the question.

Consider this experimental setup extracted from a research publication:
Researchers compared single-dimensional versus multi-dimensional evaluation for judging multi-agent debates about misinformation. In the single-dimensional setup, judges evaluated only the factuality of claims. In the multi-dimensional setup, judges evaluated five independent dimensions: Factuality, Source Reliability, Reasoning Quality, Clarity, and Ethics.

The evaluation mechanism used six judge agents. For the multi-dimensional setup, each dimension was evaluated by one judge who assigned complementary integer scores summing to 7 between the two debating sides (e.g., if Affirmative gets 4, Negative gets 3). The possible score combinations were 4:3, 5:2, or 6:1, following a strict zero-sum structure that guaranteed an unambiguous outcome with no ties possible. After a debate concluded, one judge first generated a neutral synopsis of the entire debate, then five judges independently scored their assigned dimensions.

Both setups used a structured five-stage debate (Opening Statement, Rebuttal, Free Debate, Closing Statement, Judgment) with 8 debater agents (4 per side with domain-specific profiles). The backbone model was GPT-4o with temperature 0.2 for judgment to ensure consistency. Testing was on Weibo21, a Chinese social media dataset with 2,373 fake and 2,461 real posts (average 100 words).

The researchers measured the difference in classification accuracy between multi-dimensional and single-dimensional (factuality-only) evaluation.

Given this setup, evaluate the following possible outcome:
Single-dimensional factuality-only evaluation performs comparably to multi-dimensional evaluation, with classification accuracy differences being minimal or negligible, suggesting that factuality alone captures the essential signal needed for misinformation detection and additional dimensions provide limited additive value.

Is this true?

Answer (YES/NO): NO